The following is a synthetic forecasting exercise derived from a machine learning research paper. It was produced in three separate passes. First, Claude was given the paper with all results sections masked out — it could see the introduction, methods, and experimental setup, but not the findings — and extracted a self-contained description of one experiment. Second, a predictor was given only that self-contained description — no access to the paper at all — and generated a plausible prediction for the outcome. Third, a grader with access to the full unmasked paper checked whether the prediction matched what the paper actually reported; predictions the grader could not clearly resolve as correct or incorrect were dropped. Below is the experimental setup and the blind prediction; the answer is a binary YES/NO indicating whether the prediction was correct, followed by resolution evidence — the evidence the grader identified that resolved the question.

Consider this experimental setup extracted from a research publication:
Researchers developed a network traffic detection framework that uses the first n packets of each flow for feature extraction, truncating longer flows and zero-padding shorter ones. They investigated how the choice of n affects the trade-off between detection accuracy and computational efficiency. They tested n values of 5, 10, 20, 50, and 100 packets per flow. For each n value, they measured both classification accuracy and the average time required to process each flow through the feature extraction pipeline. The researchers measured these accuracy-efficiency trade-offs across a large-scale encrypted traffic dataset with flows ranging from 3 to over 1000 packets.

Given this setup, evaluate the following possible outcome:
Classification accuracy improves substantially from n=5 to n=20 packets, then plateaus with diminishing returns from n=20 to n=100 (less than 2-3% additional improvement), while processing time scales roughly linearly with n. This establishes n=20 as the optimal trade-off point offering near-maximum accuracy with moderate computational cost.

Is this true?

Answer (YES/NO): NO